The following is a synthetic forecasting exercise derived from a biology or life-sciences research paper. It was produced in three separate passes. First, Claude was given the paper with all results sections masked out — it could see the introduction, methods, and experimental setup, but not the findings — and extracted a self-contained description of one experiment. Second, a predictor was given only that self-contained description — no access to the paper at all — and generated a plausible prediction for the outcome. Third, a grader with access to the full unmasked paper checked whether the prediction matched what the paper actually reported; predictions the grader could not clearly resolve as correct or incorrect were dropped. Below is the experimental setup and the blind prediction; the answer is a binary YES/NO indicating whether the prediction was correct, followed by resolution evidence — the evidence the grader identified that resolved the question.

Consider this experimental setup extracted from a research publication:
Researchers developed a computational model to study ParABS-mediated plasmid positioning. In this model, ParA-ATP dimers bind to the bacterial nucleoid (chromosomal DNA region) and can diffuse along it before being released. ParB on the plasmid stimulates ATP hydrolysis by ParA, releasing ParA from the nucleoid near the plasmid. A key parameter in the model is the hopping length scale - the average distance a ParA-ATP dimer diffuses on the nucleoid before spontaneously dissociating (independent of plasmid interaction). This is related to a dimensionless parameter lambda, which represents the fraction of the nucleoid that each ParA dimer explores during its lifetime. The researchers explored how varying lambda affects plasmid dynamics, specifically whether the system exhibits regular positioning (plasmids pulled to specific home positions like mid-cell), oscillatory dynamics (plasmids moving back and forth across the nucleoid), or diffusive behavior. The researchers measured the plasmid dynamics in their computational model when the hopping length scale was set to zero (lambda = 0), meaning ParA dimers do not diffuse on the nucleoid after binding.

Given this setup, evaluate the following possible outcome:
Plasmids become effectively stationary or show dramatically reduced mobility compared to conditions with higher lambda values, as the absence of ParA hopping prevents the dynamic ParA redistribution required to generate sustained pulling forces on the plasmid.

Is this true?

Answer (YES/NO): NO